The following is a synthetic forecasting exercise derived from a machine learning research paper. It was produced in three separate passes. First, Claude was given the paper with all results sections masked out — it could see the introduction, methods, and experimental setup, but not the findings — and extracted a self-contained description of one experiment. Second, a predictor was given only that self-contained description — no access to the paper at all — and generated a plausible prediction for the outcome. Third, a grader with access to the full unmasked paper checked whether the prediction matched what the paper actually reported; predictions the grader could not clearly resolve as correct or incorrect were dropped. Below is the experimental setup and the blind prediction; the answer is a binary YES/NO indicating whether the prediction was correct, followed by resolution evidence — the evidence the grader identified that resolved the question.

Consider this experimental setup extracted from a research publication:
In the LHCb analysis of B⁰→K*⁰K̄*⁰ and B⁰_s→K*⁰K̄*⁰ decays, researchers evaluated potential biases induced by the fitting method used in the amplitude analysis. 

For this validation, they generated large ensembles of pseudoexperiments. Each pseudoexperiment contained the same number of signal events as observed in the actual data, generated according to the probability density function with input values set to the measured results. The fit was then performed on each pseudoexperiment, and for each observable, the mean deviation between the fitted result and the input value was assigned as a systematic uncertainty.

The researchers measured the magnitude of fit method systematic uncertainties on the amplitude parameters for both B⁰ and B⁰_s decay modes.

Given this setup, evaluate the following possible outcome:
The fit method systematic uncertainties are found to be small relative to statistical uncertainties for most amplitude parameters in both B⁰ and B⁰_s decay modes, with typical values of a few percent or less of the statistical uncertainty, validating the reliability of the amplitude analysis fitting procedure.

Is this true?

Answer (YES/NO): NO